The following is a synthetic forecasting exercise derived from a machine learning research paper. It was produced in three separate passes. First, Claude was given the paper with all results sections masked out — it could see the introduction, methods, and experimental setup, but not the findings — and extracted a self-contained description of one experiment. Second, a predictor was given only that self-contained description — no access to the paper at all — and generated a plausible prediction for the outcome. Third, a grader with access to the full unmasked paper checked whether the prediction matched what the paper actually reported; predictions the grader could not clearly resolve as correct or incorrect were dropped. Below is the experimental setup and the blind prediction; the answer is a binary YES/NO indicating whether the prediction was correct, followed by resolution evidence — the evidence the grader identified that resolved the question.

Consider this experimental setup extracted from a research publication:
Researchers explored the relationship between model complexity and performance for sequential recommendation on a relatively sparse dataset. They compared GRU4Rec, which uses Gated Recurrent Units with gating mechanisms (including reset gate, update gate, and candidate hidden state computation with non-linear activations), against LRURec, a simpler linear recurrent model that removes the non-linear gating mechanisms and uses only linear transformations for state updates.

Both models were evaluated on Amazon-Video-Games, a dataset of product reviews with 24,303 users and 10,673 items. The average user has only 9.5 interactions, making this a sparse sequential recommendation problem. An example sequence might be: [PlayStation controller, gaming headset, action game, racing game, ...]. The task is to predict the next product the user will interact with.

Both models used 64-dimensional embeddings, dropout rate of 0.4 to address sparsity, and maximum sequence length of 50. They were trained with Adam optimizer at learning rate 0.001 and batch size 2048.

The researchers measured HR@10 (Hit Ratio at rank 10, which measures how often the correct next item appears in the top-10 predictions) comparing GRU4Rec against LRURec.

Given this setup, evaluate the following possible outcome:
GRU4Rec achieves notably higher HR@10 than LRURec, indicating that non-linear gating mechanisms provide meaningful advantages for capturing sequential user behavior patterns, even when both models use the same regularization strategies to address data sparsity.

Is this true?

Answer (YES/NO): NO